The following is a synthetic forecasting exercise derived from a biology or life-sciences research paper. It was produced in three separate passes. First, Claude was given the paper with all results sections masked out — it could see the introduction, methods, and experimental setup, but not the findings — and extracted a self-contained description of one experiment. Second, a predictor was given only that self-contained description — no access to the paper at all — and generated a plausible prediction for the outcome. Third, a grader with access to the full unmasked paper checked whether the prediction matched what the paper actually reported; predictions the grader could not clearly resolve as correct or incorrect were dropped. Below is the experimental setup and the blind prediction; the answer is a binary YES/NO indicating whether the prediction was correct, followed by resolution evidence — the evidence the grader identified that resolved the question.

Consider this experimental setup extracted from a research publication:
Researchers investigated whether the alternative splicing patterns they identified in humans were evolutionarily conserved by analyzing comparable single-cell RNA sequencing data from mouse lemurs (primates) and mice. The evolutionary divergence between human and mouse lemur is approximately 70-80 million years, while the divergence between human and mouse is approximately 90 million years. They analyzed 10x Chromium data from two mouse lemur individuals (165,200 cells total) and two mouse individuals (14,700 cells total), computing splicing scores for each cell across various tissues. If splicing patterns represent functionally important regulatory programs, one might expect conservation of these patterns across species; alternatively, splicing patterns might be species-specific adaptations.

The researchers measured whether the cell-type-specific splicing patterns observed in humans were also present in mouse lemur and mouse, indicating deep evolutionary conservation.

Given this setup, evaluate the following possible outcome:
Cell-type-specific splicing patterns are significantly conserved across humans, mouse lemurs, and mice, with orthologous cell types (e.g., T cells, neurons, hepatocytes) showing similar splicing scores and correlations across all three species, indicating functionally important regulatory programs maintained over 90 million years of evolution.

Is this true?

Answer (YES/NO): YES